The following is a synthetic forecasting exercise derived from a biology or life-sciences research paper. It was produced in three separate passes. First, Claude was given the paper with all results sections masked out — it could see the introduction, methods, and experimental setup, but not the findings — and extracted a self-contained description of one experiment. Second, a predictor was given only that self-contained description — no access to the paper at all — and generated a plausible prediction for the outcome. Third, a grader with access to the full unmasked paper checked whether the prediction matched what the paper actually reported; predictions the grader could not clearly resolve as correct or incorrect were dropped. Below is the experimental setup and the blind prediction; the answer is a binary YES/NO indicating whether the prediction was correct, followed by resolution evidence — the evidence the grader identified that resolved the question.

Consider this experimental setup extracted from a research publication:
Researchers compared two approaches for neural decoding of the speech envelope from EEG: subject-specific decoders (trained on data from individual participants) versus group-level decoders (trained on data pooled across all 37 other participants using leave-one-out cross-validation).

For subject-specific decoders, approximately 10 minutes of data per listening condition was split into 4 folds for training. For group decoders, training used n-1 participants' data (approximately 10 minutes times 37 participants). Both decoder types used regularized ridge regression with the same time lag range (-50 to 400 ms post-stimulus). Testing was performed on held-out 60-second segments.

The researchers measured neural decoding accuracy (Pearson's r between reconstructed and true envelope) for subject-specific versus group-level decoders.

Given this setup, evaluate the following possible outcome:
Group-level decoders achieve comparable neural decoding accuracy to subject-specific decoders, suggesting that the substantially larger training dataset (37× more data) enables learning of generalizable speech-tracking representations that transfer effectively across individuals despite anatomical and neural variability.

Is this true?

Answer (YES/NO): NO